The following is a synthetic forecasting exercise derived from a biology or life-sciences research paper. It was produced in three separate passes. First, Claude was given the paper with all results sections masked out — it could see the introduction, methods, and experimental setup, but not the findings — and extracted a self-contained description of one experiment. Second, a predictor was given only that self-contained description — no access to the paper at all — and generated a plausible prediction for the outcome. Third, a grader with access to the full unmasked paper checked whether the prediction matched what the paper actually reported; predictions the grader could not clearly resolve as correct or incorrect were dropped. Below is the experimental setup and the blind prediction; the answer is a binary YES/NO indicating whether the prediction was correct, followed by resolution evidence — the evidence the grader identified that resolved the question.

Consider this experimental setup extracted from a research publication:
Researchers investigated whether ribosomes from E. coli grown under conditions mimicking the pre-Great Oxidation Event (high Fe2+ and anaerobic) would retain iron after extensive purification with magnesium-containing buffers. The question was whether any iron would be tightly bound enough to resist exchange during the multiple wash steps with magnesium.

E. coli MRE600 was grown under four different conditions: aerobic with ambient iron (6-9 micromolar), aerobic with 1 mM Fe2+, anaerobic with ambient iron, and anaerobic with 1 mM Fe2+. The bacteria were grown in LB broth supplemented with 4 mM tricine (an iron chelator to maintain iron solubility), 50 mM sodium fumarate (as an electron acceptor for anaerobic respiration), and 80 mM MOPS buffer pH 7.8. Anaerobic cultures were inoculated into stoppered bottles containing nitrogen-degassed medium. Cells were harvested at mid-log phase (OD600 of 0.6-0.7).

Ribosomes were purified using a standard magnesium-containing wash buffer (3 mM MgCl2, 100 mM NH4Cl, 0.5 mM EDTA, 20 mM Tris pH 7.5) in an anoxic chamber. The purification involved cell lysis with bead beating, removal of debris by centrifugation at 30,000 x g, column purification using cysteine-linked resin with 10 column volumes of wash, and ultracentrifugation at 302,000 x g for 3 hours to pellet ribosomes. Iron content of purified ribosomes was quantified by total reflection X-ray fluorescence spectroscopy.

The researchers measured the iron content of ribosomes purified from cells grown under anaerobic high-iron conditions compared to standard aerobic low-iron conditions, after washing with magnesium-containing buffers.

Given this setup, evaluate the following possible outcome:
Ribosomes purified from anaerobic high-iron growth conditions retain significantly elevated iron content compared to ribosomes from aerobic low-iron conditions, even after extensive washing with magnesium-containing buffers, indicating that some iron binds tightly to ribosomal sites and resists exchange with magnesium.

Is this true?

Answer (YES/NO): YES